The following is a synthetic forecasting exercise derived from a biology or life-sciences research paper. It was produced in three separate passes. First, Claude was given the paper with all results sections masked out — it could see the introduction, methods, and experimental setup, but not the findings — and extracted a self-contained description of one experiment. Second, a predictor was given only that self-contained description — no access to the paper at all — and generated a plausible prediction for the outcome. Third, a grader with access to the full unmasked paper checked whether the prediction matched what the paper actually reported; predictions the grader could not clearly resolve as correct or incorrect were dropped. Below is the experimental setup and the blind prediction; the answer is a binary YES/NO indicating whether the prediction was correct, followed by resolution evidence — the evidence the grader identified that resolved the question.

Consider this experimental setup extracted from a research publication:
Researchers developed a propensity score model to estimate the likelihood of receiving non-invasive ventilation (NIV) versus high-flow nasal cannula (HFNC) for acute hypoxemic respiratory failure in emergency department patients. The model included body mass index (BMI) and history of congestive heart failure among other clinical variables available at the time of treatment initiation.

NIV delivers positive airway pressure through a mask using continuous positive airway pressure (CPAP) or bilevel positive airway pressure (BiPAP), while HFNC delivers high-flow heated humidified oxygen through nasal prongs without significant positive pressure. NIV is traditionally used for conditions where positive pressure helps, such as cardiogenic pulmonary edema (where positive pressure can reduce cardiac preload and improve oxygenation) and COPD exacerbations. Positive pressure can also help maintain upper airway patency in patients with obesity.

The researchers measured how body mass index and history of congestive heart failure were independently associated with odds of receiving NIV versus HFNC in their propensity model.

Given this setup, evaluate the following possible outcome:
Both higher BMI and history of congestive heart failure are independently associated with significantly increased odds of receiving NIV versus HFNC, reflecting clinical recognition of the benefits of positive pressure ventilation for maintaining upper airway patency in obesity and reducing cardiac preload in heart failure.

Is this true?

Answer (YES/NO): YES